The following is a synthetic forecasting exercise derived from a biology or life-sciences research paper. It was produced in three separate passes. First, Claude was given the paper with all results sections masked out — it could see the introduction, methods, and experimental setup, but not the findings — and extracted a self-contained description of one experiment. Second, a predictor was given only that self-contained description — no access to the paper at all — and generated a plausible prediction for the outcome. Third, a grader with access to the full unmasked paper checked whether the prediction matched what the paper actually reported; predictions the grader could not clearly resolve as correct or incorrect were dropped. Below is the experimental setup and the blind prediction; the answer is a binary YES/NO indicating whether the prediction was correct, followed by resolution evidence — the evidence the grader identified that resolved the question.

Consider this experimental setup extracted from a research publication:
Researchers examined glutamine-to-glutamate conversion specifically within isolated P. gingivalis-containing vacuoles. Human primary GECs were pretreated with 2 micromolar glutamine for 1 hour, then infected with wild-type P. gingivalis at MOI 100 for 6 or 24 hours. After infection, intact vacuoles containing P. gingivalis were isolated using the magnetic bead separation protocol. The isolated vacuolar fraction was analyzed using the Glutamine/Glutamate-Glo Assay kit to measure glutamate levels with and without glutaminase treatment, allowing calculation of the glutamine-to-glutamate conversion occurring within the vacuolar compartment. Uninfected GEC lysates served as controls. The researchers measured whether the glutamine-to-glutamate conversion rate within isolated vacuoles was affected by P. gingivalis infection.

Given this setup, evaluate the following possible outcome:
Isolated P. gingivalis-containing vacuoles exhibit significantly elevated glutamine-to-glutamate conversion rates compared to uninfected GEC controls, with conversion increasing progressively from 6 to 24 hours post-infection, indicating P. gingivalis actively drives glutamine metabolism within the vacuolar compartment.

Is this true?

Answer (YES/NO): NO